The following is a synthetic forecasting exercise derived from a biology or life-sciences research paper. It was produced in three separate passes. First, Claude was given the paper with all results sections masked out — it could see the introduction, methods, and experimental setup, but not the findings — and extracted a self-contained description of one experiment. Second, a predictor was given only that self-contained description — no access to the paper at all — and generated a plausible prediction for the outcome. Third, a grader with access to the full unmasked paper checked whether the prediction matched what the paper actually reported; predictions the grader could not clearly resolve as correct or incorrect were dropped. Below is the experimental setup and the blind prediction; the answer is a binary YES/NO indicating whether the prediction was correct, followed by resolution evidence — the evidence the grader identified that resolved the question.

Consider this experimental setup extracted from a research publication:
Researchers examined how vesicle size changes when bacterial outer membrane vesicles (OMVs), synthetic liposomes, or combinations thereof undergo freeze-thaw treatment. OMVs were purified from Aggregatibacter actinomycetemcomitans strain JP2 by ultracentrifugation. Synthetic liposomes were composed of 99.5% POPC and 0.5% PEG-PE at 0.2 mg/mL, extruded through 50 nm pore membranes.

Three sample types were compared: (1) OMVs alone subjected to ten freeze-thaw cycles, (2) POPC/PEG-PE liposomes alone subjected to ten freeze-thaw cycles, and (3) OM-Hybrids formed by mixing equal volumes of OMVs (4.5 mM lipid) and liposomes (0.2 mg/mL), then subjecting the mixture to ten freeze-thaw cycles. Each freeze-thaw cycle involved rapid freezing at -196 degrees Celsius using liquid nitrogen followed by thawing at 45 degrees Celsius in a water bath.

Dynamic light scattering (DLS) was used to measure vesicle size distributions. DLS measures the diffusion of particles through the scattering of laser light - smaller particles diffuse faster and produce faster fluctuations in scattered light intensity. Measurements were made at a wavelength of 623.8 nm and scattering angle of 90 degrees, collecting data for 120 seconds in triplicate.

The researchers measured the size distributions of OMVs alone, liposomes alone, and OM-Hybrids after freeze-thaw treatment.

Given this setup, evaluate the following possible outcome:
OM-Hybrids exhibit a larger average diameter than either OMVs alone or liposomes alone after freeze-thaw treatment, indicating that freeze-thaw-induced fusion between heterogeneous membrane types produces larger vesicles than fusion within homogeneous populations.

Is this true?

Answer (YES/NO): NO